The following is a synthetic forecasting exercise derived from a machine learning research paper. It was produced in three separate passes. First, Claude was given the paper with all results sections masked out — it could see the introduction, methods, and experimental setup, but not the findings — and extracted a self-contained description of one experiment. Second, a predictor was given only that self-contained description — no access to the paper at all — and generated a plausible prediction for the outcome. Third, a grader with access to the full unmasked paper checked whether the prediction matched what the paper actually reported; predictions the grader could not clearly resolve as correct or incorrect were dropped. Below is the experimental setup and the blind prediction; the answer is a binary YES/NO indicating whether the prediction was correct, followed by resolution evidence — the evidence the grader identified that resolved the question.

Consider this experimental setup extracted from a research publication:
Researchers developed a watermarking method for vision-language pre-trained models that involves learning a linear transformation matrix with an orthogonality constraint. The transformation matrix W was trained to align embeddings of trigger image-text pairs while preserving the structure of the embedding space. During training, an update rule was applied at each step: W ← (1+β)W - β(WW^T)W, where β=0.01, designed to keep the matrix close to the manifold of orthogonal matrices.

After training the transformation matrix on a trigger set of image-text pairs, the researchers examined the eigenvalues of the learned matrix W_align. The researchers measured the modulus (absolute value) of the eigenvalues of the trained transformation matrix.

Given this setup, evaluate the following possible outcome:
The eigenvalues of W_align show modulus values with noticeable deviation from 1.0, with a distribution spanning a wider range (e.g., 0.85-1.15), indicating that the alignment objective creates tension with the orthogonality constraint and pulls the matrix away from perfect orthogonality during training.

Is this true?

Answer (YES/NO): NO